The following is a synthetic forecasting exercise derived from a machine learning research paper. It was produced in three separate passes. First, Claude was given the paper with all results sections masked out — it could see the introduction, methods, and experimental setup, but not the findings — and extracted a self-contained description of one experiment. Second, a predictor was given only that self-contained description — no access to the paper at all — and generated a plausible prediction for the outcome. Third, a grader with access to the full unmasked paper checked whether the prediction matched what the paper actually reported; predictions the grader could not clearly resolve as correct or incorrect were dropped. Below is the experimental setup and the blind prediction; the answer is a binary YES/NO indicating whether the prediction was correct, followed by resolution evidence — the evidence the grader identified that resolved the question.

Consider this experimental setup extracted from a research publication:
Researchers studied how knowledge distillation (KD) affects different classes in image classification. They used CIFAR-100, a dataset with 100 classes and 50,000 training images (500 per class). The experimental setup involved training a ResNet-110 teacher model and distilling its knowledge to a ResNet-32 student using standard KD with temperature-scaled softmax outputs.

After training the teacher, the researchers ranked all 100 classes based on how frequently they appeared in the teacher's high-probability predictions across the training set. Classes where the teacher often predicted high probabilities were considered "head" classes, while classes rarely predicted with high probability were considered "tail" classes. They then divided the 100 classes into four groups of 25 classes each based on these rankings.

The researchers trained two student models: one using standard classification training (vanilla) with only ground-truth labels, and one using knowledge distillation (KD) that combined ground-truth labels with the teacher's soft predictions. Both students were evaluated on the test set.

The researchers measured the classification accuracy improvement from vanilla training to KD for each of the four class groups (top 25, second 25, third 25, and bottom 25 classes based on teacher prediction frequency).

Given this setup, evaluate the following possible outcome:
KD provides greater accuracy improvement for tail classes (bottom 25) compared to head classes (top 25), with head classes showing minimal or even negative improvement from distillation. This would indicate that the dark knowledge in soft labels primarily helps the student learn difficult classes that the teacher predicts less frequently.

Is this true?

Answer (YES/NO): NO